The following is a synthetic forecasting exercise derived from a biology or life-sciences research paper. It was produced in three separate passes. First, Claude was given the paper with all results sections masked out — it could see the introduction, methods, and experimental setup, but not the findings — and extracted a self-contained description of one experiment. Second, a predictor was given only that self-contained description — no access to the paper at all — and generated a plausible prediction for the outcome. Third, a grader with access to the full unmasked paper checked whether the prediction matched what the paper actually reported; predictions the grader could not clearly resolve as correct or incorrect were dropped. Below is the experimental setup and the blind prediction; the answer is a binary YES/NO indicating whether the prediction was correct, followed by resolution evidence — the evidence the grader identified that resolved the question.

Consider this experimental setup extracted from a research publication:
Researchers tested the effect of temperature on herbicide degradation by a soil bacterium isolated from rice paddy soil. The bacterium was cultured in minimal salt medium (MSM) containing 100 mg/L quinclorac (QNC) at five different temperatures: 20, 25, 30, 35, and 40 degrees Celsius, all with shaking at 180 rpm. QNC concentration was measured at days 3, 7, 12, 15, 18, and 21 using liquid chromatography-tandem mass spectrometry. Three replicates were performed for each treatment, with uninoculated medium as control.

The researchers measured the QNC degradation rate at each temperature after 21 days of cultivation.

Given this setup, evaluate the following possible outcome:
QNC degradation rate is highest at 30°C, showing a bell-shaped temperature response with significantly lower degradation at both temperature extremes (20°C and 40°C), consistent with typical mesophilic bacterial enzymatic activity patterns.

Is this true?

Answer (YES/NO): YES